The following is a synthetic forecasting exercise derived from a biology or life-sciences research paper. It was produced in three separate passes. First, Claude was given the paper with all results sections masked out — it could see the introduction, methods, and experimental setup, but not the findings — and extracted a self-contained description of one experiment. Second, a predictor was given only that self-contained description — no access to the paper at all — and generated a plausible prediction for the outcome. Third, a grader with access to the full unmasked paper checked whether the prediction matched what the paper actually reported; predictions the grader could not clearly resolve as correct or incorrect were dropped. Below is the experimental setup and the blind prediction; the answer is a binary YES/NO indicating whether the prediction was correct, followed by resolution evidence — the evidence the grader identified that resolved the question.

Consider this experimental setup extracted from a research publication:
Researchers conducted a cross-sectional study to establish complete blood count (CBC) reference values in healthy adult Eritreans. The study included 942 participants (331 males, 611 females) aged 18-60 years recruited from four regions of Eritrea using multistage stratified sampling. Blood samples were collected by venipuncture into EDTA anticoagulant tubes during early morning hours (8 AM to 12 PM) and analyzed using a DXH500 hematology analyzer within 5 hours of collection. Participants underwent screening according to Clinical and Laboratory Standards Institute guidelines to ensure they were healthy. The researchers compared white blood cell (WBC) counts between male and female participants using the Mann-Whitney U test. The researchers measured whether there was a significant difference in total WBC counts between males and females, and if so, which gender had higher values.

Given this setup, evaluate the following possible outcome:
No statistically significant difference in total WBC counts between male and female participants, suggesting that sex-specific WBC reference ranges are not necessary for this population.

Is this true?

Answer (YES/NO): NO